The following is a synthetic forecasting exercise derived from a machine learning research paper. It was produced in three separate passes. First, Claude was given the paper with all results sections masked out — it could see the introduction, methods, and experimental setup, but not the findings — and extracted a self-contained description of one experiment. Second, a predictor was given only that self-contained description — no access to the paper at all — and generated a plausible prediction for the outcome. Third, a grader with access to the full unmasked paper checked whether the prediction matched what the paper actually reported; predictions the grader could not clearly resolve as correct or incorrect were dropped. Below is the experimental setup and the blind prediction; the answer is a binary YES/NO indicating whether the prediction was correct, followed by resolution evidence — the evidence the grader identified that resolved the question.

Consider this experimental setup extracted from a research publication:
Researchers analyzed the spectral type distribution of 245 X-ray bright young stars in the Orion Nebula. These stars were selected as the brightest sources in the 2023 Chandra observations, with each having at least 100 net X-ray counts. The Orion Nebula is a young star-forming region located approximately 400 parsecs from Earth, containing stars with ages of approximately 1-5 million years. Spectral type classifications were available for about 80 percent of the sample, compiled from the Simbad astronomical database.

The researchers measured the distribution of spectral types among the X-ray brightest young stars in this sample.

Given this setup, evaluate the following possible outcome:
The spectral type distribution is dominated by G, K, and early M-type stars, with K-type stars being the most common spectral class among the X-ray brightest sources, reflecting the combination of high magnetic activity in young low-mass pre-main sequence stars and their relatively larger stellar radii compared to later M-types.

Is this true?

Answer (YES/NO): YES